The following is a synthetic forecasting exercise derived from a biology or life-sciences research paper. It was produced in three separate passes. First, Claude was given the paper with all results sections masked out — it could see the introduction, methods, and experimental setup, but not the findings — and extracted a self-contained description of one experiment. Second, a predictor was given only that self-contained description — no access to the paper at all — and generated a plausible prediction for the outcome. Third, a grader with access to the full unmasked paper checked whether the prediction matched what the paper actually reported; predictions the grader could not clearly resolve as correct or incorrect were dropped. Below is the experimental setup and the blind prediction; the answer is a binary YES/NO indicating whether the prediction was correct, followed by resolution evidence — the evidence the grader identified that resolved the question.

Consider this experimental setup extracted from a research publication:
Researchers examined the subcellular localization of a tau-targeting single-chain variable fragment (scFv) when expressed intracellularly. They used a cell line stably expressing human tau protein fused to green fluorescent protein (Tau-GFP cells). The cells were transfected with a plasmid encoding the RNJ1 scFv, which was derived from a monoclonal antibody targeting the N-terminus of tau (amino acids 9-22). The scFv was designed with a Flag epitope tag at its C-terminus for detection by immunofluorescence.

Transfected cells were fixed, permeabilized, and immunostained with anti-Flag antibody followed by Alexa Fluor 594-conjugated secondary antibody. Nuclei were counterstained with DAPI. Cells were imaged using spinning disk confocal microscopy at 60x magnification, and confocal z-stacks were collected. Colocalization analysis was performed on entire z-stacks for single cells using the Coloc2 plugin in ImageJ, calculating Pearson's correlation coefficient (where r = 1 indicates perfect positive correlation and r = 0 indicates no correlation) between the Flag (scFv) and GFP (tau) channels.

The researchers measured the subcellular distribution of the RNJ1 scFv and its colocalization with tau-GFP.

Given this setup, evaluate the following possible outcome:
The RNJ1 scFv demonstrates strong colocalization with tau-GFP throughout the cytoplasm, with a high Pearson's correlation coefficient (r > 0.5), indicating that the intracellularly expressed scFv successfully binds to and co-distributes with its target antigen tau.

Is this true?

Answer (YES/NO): NO